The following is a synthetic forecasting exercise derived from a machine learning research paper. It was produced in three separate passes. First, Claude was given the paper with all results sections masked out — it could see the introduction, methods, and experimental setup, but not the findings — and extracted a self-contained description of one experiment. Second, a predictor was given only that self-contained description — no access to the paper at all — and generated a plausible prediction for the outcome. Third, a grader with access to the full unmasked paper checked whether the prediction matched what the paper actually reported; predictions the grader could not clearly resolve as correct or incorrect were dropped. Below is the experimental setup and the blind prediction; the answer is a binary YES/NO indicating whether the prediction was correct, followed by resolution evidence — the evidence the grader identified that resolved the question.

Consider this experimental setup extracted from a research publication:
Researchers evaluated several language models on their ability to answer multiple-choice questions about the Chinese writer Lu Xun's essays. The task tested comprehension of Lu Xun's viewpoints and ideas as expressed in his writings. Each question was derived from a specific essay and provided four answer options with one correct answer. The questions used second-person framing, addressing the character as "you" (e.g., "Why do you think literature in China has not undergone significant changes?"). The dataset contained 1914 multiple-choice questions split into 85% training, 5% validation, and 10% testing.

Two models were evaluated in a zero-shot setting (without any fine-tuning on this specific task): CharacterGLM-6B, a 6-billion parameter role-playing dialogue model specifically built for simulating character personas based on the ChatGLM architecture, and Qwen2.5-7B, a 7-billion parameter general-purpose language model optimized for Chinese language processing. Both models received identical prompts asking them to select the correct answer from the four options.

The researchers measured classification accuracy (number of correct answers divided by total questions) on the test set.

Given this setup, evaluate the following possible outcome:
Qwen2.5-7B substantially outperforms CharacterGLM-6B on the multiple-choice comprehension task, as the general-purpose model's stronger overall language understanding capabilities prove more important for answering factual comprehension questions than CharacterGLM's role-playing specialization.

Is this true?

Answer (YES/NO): YES